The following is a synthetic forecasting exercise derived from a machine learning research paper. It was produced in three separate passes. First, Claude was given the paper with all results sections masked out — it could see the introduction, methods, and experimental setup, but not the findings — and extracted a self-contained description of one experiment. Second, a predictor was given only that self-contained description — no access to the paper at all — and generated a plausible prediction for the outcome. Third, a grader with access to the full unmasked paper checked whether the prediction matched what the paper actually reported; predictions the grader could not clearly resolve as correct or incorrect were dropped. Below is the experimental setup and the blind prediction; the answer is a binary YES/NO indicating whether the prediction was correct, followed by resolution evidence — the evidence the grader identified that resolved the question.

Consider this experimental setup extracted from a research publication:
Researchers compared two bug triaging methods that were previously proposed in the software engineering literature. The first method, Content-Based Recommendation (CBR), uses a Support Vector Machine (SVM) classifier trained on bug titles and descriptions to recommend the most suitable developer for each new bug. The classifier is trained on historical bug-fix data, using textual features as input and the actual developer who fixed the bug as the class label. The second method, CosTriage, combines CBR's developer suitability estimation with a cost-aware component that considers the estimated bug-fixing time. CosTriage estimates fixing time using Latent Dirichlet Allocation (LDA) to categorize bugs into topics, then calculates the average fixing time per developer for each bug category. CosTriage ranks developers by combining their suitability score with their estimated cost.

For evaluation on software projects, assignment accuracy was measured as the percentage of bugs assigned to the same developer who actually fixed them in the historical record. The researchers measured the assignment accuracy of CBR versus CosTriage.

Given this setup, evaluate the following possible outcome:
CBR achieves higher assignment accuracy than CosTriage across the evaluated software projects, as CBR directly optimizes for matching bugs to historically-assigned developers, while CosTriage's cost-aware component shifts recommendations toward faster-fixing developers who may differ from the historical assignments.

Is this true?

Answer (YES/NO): NO